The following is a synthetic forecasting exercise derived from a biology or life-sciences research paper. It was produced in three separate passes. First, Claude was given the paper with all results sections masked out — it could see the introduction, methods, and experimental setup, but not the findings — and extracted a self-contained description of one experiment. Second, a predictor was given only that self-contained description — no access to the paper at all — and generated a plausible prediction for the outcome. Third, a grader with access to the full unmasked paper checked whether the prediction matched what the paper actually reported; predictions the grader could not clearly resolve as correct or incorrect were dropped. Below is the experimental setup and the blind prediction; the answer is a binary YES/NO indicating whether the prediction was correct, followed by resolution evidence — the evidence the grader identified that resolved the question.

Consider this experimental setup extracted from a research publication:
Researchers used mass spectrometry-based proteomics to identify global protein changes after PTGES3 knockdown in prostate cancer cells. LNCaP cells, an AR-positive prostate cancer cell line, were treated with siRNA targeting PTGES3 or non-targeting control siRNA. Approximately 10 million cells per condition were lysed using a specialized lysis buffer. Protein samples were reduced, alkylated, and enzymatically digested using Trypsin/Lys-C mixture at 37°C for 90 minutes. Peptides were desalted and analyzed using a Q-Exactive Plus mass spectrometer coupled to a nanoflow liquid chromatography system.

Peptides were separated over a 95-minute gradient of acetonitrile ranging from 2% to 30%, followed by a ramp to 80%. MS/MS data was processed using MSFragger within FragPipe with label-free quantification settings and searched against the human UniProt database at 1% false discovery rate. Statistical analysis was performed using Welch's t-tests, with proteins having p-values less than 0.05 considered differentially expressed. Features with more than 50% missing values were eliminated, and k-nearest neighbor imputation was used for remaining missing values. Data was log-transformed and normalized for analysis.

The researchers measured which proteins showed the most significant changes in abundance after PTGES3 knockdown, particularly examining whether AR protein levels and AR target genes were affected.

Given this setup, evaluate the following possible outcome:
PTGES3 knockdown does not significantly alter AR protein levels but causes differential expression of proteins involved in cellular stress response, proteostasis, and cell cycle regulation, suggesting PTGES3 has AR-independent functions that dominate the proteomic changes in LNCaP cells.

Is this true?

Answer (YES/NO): NO